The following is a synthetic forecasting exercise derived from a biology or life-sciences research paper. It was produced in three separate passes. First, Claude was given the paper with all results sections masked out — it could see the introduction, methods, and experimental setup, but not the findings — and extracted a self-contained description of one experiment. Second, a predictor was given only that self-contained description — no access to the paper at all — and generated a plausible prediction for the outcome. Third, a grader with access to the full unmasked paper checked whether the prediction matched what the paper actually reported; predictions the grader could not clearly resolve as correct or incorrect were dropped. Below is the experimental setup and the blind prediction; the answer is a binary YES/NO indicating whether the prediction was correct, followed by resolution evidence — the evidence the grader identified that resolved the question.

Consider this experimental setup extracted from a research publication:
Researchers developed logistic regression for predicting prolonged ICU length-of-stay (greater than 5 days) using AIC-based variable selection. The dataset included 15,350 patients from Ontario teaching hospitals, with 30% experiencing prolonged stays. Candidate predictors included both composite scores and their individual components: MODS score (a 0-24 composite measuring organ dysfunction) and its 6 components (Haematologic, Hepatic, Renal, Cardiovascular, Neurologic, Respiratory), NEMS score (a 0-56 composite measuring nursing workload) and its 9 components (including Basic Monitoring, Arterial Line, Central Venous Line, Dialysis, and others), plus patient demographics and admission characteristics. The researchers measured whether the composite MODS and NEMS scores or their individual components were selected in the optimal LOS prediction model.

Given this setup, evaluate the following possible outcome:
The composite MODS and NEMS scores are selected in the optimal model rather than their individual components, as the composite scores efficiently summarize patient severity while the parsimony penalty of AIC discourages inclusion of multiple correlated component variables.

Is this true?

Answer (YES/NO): NO